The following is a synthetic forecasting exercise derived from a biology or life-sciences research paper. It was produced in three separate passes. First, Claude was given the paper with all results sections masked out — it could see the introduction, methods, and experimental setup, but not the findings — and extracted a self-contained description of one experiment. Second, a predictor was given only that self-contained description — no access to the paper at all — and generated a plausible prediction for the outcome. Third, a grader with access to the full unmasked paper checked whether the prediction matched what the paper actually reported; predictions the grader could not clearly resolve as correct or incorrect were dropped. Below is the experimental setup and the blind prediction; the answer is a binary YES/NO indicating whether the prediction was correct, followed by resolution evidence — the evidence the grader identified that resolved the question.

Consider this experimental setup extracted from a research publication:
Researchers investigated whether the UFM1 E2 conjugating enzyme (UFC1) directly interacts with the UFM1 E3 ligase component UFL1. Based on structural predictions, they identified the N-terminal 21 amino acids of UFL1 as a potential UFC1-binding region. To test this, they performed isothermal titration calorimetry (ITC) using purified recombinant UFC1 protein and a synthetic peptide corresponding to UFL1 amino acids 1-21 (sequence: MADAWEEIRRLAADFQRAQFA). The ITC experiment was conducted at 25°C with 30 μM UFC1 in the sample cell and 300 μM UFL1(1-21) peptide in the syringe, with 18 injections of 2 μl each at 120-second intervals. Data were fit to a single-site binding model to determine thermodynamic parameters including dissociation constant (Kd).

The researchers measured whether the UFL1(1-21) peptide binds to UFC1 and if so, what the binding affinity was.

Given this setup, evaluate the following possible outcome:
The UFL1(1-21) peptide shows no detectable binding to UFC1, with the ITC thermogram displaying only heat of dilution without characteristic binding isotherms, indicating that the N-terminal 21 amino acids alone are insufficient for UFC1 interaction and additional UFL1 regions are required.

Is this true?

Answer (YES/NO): NO